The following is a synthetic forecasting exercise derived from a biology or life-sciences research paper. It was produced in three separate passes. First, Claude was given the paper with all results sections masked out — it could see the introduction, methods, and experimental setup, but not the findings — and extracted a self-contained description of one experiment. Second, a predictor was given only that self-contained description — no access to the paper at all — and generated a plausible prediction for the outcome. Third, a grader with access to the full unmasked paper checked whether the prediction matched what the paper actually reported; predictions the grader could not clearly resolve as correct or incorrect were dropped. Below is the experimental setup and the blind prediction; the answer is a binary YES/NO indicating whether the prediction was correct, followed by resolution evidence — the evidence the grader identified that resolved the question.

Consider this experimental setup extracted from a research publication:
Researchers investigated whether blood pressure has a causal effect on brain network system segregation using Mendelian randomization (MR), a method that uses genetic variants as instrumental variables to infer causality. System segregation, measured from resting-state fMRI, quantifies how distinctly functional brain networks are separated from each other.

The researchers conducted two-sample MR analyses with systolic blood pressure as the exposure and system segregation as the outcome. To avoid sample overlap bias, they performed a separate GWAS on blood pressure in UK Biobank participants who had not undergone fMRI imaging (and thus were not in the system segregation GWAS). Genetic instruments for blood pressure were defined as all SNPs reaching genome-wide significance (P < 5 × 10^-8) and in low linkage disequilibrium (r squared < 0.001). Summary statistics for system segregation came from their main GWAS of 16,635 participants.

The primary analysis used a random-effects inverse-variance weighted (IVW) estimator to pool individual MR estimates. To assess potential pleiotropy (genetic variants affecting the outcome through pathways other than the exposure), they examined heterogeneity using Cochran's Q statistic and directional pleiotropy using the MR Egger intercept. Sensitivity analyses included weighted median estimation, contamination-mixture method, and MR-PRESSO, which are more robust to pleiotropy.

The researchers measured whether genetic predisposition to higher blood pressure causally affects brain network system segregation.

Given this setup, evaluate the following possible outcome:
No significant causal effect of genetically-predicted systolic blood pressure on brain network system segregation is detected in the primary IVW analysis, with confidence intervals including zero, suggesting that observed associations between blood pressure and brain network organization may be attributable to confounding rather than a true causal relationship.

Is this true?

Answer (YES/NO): NO